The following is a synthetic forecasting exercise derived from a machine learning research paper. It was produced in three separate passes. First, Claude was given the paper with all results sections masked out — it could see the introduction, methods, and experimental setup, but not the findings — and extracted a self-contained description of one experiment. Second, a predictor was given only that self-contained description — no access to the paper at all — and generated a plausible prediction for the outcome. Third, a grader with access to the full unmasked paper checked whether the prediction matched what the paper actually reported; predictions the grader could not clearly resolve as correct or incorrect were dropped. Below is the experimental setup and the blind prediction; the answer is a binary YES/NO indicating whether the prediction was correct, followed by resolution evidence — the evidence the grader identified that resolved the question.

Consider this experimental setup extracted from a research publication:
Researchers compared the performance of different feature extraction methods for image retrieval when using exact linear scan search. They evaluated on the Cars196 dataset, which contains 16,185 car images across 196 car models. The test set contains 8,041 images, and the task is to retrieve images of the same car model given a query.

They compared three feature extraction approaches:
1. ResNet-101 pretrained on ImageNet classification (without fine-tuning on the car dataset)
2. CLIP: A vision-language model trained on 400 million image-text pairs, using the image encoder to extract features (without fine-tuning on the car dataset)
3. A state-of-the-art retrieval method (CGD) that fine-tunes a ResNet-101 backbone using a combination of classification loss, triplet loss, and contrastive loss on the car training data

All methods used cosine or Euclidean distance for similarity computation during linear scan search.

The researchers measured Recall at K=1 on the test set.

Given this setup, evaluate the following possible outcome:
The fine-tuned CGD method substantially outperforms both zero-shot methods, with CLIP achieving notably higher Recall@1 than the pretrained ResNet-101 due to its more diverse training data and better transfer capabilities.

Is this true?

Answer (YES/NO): YES